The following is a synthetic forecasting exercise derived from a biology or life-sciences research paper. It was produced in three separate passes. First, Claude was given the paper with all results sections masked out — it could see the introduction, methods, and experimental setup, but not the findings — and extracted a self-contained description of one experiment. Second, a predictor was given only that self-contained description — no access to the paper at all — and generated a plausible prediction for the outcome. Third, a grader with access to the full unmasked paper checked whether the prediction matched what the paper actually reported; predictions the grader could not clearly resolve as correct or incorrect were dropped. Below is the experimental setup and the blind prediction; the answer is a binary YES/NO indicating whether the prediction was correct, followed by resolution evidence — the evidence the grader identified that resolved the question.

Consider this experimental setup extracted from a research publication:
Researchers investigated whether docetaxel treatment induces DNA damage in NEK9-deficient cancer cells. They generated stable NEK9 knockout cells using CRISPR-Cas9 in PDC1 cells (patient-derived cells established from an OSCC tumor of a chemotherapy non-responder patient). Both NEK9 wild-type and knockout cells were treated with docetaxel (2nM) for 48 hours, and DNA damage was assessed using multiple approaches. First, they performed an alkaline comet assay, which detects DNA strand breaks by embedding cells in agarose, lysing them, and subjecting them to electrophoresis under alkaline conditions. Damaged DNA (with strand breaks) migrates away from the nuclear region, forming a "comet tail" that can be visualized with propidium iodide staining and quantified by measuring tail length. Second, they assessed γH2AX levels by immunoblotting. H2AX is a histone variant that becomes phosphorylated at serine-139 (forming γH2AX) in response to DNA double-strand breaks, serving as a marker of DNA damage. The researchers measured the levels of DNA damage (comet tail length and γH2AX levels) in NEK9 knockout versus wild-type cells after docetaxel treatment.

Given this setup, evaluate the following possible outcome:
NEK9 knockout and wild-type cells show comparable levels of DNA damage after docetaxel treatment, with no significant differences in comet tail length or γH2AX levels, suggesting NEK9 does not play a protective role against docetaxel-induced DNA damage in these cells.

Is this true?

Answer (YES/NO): NO